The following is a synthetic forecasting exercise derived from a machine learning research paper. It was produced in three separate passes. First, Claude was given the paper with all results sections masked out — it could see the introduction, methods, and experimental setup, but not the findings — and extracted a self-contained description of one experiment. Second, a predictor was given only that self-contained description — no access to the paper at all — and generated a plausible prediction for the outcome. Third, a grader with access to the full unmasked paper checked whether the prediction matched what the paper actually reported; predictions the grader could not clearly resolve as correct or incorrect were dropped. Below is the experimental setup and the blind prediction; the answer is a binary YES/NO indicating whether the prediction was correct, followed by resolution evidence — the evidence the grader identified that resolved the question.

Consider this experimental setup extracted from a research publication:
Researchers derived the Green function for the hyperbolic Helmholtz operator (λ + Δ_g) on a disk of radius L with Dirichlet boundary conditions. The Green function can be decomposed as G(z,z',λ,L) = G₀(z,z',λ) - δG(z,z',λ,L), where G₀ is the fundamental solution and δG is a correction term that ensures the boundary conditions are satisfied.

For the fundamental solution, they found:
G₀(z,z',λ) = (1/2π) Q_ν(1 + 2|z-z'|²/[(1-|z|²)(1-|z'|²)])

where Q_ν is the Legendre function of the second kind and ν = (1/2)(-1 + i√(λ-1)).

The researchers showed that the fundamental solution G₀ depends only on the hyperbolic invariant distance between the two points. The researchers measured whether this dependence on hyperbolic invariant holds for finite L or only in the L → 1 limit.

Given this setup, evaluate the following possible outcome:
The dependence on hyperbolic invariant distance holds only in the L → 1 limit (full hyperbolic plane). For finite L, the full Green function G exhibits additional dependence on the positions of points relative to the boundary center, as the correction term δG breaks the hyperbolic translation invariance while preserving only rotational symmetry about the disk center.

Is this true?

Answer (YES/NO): NO